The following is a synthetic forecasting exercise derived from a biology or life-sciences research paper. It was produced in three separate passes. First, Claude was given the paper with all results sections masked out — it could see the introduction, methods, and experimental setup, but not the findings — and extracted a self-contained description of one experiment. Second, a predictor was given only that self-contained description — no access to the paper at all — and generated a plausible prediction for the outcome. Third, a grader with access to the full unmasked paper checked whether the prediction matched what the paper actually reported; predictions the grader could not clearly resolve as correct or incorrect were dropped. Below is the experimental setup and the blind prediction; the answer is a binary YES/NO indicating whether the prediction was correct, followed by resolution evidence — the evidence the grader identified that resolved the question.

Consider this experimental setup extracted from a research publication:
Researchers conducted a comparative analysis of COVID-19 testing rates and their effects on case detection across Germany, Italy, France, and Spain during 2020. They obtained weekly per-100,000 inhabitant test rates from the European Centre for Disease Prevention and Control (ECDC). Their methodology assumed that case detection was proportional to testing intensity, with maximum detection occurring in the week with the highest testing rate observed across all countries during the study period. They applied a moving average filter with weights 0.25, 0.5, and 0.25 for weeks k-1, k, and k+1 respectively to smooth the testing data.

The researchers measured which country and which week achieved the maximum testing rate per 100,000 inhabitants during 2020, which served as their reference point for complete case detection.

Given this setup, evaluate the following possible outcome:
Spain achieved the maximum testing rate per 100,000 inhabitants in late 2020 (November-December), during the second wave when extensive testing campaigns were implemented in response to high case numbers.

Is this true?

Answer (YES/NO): NO